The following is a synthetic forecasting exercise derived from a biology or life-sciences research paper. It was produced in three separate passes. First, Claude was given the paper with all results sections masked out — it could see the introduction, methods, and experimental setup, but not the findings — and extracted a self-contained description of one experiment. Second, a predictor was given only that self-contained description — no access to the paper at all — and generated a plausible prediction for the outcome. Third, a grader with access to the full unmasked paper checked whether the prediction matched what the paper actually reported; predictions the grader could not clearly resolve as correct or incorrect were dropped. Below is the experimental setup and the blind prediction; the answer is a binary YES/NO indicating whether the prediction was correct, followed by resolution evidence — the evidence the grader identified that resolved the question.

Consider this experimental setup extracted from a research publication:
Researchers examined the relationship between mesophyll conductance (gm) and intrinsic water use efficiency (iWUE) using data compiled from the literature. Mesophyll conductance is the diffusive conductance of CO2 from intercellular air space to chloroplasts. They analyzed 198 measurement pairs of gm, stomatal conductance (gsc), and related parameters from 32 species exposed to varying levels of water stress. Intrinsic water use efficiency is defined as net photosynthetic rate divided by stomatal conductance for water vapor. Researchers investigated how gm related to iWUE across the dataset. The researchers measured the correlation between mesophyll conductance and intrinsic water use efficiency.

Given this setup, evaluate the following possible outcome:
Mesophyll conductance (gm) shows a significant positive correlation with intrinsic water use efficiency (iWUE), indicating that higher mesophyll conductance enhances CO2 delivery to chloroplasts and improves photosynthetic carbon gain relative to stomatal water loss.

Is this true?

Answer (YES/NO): NO